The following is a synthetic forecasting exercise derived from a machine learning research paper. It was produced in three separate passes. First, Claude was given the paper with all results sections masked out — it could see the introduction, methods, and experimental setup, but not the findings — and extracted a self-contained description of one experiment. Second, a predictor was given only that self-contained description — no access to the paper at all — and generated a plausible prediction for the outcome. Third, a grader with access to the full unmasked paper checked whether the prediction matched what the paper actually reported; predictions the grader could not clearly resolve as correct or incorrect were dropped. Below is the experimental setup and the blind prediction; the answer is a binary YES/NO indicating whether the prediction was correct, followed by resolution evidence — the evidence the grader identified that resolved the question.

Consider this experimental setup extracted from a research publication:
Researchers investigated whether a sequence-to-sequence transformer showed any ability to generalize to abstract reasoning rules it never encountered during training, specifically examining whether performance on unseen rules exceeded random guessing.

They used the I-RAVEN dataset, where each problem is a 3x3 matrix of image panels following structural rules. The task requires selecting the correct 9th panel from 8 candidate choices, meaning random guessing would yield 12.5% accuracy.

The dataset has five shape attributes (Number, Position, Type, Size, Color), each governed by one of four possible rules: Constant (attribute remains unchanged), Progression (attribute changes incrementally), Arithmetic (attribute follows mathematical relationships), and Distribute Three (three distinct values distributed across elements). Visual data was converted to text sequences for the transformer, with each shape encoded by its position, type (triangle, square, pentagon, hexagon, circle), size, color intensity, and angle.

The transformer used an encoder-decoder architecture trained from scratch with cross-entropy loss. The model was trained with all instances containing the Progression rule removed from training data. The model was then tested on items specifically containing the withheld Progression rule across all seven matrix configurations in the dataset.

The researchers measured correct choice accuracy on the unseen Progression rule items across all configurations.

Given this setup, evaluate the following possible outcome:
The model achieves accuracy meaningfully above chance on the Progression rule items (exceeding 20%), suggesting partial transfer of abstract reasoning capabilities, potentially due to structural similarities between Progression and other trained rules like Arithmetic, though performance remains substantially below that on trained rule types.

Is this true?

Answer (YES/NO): YES